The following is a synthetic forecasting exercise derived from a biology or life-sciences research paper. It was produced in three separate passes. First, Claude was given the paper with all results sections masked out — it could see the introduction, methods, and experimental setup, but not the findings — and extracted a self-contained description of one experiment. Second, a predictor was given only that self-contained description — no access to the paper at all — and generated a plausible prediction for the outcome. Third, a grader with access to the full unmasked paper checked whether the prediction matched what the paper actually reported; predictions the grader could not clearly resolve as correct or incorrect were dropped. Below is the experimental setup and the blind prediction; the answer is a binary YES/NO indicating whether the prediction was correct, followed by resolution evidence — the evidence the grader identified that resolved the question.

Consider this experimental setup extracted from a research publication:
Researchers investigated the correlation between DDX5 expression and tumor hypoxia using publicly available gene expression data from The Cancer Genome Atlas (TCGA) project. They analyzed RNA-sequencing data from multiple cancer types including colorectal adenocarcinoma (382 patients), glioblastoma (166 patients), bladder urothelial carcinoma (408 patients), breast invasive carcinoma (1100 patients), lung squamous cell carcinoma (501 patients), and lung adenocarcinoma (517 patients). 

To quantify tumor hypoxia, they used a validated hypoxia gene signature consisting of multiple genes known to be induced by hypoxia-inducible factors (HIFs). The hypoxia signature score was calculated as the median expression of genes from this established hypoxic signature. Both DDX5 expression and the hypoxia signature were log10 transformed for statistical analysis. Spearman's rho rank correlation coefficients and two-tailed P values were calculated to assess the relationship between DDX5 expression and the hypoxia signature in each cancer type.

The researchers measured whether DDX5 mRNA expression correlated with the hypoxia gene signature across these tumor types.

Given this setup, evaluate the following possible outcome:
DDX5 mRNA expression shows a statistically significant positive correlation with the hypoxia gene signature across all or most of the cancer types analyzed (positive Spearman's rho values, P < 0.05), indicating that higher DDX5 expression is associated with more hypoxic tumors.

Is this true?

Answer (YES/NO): NO